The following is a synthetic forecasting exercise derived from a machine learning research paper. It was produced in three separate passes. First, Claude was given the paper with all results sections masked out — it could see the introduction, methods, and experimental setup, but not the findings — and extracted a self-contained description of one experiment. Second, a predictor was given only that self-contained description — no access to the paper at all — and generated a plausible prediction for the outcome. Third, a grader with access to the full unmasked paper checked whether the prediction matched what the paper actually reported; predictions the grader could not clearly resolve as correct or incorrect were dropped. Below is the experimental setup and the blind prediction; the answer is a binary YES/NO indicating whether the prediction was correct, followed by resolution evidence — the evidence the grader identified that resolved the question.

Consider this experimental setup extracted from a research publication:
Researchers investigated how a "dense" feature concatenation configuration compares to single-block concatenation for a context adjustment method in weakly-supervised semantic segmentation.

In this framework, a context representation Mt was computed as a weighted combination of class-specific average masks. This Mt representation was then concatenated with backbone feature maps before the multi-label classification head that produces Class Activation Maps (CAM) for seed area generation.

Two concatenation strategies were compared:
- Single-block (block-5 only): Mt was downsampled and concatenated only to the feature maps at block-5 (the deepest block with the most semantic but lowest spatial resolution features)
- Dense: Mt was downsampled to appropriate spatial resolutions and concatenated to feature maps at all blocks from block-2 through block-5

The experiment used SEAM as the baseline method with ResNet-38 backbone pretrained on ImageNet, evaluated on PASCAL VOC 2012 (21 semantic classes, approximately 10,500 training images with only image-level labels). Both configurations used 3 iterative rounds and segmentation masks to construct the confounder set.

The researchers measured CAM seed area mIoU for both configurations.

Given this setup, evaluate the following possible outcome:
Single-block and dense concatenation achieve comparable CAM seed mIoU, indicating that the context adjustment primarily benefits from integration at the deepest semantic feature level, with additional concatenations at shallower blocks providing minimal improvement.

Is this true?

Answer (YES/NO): YES